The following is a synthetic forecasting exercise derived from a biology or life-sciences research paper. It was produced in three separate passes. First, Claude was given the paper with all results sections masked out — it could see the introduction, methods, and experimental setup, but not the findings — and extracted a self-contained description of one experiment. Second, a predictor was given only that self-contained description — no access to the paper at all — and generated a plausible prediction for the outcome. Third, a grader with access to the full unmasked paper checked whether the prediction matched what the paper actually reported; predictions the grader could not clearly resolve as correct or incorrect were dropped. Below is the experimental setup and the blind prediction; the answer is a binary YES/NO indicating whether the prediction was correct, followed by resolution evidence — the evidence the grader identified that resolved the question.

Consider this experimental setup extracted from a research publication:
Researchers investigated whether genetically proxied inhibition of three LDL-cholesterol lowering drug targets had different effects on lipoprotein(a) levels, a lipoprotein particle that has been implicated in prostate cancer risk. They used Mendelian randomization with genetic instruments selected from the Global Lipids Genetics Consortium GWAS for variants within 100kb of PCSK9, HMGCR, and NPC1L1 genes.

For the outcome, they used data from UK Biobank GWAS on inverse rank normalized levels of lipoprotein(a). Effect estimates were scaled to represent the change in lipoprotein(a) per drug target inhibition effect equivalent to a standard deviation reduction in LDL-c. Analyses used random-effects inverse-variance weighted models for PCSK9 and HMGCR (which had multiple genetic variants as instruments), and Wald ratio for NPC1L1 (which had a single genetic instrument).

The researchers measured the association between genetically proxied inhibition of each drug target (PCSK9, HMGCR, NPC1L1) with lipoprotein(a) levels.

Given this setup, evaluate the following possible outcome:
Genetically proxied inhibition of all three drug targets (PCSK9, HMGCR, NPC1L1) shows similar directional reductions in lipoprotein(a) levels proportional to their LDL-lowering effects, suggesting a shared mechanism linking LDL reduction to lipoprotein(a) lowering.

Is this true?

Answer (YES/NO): NO